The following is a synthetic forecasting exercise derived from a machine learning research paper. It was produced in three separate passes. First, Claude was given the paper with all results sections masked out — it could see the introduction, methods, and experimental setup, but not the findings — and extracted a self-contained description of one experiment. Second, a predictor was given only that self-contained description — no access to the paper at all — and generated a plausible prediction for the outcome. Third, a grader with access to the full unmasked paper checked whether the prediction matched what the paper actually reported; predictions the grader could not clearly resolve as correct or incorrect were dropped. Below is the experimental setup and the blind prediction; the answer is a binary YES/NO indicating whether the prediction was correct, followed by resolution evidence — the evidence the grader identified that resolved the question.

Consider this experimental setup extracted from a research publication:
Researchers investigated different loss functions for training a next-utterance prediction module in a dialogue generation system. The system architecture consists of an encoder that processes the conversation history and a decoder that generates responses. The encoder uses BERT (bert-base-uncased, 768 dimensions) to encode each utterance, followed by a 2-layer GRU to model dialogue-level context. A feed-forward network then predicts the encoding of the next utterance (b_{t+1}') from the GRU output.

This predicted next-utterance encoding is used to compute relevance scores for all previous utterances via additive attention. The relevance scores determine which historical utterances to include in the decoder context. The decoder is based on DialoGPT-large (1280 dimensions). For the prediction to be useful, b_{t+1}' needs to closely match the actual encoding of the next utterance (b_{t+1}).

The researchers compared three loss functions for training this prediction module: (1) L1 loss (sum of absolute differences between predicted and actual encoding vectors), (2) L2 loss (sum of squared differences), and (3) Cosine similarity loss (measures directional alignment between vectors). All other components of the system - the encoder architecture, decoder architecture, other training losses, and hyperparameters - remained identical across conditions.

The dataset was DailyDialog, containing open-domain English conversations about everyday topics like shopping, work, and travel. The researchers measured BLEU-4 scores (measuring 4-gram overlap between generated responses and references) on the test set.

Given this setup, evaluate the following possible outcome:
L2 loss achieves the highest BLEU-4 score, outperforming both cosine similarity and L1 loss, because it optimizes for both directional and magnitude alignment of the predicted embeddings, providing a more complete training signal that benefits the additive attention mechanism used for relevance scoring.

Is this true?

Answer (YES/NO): NO